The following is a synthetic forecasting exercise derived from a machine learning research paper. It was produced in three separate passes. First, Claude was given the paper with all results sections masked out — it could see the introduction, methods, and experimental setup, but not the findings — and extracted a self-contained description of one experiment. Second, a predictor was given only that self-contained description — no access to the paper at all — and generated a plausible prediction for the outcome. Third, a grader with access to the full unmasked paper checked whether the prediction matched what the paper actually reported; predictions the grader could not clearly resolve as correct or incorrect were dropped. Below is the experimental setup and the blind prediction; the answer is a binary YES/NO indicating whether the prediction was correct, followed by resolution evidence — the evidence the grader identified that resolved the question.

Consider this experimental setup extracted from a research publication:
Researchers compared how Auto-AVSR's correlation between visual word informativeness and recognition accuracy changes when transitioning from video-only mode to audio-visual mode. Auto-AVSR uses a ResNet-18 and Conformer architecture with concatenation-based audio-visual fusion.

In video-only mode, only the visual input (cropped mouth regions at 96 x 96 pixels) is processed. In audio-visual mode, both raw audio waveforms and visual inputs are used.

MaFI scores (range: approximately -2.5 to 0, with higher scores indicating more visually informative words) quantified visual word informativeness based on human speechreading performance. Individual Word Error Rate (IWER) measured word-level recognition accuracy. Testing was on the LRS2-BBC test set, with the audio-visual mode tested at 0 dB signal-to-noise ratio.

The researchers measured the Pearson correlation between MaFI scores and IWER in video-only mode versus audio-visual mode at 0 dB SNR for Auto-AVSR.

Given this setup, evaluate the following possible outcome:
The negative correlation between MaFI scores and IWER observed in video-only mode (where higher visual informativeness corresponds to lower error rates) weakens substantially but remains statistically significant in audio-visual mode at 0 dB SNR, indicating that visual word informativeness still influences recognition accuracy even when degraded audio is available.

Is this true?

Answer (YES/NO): NO